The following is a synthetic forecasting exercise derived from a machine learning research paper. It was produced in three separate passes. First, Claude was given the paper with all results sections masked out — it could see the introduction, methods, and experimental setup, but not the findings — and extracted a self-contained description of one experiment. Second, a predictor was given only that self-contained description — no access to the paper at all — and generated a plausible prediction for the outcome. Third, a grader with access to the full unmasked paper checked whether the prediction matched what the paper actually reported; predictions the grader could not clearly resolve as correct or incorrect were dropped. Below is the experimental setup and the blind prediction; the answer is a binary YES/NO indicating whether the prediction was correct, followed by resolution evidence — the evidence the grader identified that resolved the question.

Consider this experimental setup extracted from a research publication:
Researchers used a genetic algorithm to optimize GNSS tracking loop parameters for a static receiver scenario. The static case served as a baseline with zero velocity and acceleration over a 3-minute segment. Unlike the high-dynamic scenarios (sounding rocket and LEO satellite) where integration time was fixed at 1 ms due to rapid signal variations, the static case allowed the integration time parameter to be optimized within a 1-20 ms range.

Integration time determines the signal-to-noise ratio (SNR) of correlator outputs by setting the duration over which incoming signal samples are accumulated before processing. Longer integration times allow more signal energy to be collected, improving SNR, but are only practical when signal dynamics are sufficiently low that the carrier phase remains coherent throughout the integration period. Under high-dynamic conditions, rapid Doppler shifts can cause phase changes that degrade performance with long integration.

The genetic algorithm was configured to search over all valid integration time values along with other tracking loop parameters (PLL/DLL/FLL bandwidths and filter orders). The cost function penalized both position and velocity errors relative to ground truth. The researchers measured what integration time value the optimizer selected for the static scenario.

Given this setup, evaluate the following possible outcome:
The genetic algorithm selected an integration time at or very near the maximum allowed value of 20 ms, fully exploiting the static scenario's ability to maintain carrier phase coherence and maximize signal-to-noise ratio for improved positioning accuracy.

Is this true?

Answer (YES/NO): NO